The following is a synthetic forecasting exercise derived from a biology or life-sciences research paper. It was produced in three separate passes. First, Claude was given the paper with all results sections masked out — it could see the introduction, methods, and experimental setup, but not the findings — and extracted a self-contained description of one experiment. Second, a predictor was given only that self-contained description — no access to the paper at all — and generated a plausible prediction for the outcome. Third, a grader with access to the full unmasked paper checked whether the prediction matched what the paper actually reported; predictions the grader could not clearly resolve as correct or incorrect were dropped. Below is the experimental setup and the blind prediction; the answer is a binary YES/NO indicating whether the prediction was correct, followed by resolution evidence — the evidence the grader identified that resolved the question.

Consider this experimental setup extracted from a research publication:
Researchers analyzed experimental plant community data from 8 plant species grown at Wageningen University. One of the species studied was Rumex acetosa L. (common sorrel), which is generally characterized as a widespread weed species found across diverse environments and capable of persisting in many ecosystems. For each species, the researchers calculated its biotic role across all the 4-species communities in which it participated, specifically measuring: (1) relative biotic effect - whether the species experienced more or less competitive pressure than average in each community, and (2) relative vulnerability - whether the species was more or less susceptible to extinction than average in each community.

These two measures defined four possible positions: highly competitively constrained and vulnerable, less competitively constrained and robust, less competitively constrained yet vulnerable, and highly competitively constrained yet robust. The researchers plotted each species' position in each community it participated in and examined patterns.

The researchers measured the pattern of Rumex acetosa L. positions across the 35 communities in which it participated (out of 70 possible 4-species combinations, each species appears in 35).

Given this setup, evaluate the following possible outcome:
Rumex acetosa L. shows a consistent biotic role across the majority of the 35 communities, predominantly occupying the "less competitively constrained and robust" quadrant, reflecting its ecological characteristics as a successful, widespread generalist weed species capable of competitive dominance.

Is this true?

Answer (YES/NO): YES